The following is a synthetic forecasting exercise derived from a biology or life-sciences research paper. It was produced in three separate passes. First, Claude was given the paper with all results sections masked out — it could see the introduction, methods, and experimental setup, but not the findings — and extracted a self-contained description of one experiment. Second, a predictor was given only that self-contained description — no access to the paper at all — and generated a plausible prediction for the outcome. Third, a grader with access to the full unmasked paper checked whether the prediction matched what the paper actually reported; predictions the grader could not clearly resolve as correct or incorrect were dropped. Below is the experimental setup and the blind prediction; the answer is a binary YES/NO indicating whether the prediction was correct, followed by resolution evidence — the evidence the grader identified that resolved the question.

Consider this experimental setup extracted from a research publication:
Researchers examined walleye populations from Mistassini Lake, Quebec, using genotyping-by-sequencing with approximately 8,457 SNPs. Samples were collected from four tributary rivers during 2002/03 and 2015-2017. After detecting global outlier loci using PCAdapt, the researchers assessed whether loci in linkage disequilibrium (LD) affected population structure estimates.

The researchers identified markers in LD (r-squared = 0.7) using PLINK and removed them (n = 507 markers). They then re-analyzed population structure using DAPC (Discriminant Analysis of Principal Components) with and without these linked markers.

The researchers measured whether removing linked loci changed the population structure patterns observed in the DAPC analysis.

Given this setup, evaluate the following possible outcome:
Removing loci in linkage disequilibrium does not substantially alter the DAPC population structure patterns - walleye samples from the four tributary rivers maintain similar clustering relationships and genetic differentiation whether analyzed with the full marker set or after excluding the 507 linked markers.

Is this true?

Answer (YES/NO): YES